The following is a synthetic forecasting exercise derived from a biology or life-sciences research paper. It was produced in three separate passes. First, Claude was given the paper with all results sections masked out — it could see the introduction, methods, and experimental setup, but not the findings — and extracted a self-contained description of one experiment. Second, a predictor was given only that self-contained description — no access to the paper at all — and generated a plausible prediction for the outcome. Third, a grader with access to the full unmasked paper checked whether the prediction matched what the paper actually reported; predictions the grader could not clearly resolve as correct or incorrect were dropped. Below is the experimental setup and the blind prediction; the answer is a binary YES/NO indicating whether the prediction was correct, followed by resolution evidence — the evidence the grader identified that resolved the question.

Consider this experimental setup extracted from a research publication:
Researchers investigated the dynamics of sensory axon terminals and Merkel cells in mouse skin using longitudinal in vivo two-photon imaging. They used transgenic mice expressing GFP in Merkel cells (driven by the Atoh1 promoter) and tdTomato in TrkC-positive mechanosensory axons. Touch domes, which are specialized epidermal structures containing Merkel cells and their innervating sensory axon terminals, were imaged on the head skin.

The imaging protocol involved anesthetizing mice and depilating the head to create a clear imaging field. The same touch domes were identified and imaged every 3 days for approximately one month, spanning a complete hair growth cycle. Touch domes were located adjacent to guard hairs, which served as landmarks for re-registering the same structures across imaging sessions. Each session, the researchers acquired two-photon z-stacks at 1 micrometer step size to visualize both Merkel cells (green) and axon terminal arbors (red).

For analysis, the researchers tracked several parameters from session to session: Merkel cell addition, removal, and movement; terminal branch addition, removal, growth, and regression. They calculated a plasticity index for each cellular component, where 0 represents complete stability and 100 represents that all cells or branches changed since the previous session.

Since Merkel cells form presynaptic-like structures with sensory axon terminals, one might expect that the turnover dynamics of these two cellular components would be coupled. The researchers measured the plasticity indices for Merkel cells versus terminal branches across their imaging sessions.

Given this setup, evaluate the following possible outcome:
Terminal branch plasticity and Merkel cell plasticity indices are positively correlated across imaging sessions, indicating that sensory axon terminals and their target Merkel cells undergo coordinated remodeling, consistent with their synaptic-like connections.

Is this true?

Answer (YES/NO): NO